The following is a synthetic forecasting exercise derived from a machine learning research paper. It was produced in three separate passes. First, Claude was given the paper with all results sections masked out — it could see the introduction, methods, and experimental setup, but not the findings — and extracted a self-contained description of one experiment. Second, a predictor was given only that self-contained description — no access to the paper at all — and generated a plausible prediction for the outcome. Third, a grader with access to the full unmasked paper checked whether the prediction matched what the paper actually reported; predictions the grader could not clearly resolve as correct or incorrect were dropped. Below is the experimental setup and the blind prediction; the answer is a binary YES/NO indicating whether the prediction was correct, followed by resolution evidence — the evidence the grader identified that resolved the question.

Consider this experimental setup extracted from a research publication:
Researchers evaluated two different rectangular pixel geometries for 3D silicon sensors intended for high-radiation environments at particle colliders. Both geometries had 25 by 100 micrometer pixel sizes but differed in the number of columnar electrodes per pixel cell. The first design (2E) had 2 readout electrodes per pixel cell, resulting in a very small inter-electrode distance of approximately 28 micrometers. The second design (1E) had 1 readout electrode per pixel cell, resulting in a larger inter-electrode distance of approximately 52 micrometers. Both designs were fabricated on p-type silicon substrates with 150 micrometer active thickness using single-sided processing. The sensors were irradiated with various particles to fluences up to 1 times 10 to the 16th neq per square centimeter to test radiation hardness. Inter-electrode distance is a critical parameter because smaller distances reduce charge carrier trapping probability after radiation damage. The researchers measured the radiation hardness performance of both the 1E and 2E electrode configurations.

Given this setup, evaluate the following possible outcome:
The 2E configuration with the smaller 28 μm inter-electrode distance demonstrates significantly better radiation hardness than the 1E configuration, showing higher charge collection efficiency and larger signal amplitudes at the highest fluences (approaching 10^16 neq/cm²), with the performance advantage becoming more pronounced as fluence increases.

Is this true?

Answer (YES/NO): NO